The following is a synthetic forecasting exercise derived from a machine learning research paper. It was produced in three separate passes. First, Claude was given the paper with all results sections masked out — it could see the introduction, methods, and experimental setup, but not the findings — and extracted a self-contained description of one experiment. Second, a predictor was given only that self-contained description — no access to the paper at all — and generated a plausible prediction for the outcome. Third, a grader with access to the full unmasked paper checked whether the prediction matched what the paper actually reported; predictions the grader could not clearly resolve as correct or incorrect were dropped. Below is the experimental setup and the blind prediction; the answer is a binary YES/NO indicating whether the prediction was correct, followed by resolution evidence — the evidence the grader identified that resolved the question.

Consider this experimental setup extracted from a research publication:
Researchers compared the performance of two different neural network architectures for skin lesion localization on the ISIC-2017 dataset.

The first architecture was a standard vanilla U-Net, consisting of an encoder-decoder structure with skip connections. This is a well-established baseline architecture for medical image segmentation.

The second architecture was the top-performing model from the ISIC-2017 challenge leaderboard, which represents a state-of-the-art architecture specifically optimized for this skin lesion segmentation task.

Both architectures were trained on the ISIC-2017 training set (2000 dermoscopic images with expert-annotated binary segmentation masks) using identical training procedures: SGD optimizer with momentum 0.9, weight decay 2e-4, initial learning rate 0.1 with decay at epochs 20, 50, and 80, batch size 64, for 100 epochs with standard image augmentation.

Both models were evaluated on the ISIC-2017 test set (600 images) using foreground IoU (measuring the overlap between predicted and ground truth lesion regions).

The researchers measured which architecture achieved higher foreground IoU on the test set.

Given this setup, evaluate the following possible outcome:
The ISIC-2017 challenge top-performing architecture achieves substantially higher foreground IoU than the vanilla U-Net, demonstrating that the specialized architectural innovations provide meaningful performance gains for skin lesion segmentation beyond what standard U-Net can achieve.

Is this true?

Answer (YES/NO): NO